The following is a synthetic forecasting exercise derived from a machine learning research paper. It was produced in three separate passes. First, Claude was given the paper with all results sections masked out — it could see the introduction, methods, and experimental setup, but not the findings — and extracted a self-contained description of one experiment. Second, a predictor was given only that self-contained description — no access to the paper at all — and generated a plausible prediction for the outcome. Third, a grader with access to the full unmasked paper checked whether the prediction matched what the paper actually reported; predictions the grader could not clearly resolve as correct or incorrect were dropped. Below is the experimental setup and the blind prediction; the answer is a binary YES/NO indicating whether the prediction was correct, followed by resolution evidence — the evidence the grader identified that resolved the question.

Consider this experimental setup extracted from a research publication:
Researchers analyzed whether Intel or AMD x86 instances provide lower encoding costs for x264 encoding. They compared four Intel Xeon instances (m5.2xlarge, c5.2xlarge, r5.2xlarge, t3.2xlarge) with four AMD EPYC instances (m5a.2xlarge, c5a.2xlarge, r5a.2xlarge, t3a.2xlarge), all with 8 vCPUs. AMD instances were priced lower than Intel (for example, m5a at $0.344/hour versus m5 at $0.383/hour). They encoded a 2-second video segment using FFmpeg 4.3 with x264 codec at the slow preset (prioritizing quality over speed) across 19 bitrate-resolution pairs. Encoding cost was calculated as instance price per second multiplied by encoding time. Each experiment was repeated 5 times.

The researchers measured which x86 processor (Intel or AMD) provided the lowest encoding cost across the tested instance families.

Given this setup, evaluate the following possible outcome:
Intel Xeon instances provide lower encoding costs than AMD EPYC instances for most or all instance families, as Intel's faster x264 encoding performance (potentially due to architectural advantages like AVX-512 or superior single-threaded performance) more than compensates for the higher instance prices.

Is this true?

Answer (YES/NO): NO